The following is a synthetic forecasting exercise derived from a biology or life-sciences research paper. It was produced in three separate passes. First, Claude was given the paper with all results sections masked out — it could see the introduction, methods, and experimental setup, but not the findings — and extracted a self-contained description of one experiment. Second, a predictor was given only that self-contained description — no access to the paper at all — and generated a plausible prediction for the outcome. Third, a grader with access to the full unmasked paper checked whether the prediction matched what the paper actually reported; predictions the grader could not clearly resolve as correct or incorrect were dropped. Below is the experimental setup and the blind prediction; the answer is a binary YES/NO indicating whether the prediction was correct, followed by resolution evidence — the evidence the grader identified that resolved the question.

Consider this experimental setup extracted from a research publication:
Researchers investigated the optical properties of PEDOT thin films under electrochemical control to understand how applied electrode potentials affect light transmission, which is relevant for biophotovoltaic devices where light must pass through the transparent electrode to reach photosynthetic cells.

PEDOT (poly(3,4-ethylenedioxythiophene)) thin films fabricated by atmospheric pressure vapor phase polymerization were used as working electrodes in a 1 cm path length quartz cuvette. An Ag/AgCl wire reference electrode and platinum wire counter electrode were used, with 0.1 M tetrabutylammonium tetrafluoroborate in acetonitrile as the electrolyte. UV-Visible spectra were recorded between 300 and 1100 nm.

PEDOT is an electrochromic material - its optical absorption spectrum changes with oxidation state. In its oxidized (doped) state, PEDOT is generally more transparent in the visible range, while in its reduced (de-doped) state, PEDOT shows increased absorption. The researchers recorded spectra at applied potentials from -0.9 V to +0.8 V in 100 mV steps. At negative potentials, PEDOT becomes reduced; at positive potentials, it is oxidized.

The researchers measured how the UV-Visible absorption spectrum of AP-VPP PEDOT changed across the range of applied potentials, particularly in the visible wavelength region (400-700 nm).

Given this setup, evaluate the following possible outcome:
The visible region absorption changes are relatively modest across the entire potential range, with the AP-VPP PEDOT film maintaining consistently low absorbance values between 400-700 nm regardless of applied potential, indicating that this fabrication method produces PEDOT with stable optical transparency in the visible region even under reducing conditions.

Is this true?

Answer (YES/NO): NO